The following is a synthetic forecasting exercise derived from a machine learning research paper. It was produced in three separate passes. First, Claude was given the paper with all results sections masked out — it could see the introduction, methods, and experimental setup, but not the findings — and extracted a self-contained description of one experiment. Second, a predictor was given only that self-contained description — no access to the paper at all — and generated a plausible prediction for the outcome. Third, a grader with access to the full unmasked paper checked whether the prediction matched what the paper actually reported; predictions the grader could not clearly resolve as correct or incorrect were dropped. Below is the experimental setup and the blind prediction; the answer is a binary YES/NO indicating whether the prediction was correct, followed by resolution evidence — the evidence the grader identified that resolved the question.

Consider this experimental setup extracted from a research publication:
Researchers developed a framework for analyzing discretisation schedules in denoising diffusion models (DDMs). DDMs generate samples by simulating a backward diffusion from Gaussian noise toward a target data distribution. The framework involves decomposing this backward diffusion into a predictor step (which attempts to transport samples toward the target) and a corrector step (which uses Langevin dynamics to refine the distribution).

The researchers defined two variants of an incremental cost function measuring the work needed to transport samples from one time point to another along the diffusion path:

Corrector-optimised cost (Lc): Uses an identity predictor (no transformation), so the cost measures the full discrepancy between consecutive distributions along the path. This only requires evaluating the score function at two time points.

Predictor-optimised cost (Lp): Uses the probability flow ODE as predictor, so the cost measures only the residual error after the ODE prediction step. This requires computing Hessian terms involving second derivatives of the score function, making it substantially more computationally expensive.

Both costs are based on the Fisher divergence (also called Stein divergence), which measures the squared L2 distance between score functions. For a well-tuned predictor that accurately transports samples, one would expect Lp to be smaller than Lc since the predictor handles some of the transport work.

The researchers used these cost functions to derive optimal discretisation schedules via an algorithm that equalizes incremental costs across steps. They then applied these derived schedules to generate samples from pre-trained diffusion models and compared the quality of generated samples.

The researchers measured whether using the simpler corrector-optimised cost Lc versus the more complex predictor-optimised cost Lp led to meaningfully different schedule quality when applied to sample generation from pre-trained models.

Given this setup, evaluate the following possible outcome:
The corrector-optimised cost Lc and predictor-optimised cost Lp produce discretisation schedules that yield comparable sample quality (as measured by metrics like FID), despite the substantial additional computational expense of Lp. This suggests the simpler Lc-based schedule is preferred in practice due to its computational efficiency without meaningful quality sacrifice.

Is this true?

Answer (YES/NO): YES